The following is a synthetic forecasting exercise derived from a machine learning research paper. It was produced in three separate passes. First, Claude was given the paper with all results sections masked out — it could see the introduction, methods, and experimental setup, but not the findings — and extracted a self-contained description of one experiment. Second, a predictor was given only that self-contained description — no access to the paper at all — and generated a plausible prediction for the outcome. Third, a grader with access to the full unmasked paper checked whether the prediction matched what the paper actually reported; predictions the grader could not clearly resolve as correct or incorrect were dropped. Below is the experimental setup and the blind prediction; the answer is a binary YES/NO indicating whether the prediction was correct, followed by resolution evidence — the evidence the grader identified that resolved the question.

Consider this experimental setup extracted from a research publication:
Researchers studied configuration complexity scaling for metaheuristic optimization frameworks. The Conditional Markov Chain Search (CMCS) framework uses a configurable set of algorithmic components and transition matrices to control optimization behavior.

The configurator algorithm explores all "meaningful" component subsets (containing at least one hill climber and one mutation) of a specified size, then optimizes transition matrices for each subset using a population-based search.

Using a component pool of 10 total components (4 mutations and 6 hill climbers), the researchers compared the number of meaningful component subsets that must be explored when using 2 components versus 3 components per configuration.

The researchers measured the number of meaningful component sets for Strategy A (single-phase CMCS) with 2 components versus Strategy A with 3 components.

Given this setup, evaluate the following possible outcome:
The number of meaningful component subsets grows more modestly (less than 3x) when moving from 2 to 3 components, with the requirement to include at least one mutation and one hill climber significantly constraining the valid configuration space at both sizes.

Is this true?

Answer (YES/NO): NO